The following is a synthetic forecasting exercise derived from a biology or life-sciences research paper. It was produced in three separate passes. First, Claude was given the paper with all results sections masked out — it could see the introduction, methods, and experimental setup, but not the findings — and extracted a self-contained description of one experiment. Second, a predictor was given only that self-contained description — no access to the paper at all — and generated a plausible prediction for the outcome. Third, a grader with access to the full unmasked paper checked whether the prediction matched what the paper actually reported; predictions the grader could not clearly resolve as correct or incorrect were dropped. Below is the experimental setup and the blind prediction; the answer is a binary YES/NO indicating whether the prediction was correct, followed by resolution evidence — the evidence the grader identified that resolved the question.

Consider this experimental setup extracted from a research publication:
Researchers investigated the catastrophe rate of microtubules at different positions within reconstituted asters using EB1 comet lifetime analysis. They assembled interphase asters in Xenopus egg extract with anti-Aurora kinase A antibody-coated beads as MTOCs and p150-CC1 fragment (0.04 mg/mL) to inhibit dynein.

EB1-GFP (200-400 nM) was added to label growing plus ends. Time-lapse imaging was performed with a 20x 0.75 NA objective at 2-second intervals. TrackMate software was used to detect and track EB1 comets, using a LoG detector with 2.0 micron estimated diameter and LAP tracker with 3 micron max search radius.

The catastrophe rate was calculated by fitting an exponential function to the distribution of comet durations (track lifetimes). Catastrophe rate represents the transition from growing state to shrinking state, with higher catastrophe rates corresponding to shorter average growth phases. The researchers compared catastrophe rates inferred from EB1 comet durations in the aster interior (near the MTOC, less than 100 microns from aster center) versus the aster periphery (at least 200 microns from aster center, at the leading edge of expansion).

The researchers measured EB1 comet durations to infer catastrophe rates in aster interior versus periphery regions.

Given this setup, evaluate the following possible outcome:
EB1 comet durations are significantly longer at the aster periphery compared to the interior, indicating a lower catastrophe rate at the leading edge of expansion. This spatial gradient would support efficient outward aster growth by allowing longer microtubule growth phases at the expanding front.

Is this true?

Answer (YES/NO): NO